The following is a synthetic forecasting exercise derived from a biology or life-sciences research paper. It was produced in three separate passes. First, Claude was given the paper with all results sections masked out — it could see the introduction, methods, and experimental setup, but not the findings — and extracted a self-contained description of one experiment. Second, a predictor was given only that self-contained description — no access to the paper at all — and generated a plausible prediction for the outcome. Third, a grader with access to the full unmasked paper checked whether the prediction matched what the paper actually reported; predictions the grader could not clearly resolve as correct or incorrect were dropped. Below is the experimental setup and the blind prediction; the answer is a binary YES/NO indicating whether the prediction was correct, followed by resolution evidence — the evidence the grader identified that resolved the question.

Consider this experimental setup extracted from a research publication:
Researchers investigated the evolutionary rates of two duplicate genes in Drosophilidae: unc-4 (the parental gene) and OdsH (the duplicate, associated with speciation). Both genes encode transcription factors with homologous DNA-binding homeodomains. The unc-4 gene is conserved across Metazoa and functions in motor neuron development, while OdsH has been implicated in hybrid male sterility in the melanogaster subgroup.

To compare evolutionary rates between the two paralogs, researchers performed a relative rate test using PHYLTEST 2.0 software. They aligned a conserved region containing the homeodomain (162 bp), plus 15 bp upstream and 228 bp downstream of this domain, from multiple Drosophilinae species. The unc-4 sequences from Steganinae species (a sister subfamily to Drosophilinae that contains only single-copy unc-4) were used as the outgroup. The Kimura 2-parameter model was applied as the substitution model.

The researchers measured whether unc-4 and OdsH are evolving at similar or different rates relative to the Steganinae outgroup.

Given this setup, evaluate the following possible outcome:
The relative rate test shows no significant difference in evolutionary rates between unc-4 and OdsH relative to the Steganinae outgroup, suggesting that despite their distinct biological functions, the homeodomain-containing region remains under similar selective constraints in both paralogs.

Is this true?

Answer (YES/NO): NO